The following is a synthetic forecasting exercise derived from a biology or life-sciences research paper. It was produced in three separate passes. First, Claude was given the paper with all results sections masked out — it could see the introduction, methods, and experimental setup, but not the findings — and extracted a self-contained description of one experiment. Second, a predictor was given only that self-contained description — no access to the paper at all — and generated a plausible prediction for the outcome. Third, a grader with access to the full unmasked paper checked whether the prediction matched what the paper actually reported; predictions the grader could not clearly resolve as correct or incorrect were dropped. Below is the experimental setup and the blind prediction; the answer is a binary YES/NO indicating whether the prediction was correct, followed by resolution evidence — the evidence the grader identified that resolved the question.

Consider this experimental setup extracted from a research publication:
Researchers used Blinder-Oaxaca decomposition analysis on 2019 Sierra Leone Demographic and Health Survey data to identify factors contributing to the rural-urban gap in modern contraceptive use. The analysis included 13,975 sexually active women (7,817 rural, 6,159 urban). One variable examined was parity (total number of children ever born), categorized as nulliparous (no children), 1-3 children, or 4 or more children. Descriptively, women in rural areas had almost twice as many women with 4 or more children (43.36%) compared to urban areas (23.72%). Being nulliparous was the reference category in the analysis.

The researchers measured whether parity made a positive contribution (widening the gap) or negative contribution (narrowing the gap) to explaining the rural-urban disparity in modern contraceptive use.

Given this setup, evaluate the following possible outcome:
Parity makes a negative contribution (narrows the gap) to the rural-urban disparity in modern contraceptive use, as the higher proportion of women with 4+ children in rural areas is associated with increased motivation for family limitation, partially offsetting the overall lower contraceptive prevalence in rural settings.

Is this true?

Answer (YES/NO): YES